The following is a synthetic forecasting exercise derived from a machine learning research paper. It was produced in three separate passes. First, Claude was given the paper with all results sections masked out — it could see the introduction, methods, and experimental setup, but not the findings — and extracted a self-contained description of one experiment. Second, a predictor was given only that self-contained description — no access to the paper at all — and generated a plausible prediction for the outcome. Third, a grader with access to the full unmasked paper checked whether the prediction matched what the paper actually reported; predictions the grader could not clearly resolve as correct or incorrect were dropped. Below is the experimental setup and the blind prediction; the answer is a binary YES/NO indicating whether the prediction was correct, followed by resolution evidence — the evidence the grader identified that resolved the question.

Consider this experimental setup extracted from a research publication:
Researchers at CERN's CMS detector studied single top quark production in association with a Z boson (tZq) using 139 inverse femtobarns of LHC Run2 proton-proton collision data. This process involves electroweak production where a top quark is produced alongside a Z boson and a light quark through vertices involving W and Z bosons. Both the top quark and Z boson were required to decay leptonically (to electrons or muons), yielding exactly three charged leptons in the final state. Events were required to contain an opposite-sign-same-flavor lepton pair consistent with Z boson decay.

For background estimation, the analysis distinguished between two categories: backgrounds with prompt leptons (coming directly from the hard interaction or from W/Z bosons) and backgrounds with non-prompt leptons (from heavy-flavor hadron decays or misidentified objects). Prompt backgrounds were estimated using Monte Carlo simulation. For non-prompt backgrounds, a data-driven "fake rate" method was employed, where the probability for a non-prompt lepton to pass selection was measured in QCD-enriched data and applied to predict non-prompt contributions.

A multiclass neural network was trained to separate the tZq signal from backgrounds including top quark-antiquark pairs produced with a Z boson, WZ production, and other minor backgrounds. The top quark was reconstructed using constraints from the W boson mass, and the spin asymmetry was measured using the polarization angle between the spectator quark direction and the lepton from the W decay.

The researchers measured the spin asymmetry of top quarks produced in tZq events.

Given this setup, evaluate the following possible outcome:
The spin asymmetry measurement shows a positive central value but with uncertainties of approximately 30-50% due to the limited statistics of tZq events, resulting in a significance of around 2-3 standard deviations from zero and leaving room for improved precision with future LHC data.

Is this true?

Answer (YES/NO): NO